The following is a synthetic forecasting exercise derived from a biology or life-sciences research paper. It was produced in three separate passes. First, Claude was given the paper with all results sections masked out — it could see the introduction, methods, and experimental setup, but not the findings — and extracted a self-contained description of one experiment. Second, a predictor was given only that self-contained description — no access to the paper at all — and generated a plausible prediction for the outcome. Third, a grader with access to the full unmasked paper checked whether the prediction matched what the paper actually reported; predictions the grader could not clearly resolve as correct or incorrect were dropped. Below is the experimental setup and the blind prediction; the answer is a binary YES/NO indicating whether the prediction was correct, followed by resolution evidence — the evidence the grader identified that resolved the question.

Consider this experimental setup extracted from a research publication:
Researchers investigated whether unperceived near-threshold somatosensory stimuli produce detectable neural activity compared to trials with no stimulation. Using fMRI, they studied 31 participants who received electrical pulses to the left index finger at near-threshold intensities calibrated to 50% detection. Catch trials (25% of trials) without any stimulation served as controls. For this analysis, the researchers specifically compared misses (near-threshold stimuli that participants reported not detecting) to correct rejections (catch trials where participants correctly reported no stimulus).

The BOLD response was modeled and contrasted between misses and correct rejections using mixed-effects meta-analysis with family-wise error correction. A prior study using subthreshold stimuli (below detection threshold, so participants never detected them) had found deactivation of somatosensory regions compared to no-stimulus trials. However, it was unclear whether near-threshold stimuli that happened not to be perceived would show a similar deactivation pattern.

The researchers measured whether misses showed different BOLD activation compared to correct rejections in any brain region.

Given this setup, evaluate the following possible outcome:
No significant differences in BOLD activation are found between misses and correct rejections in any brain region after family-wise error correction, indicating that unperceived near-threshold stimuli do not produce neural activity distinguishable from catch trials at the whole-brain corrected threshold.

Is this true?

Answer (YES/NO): NO